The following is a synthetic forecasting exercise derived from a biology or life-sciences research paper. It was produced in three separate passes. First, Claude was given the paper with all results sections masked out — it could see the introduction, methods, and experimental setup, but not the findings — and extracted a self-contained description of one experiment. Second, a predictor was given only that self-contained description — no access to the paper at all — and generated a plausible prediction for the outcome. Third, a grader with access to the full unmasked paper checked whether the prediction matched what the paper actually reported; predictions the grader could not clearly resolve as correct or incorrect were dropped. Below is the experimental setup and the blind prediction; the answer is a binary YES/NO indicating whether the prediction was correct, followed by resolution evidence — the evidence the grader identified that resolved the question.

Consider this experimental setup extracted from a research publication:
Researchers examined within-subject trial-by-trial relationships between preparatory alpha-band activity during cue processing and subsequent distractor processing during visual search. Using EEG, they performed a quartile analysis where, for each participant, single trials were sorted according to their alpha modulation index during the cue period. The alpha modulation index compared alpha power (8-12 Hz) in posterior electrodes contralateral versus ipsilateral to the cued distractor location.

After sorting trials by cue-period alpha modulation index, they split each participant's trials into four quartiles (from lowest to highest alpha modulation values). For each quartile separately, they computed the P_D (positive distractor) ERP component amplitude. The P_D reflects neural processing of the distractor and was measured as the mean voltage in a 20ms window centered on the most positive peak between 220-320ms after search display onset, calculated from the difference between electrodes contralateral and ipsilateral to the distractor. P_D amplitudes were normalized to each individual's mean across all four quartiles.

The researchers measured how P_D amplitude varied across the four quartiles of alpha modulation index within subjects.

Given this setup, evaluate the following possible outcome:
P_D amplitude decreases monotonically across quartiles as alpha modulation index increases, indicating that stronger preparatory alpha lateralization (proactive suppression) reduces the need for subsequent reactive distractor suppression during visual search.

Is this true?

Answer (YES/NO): NO